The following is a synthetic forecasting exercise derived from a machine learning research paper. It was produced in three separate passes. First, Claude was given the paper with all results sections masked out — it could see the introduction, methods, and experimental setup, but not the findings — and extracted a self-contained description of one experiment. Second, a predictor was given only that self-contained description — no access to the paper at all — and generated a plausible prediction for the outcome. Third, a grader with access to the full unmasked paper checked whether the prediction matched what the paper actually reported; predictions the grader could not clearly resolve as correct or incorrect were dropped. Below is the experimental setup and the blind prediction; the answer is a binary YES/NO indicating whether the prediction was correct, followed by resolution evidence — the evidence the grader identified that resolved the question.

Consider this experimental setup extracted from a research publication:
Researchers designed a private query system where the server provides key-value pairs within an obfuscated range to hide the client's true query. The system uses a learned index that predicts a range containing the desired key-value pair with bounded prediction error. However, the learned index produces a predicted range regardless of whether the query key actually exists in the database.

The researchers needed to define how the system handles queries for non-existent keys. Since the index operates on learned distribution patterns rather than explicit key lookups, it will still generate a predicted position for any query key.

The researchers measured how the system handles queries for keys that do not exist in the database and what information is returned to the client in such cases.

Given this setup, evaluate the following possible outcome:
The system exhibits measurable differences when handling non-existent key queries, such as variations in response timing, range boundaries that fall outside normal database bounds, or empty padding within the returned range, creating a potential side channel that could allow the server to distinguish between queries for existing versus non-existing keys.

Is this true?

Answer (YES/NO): NO